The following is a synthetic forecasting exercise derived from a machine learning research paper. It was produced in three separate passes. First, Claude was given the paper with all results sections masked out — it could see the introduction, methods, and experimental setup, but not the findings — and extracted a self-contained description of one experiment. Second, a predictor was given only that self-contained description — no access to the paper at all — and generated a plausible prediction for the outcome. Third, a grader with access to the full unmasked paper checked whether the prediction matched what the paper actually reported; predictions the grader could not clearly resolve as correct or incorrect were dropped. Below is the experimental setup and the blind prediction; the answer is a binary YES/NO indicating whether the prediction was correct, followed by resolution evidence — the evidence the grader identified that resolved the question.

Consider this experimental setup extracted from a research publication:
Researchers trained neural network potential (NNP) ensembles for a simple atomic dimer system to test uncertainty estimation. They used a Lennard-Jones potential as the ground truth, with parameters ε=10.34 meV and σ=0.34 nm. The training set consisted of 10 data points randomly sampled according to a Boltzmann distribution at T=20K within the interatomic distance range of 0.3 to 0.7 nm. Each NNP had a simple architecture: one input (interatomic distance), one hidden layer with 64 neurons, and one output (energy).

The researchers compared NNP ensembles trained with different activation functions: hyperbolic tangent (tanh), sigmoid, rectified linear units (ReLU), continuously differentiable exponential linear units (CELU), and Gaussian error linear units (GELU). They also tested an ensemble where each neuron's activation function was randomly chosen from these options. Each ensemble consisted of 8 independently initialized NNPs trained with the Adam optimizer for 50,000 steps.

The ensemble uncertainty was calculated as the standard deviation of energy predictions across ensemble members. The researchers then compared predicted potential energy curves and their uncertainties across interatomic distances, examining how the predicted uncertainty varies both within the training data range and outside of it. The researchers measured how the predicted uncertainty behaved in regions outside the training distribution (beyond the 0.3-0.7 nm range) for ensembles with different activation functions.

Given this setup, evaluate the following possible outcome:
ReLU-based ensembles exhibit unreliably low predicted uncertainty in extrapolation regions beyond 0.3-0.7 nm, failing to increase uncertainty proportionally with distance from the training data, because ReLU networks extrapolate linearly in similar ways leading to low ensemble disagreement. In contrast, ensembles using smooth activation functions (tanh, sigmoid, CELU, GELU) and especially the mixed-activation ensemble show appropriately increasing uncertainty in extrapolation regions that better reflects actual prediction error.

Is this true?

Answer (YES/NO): NO